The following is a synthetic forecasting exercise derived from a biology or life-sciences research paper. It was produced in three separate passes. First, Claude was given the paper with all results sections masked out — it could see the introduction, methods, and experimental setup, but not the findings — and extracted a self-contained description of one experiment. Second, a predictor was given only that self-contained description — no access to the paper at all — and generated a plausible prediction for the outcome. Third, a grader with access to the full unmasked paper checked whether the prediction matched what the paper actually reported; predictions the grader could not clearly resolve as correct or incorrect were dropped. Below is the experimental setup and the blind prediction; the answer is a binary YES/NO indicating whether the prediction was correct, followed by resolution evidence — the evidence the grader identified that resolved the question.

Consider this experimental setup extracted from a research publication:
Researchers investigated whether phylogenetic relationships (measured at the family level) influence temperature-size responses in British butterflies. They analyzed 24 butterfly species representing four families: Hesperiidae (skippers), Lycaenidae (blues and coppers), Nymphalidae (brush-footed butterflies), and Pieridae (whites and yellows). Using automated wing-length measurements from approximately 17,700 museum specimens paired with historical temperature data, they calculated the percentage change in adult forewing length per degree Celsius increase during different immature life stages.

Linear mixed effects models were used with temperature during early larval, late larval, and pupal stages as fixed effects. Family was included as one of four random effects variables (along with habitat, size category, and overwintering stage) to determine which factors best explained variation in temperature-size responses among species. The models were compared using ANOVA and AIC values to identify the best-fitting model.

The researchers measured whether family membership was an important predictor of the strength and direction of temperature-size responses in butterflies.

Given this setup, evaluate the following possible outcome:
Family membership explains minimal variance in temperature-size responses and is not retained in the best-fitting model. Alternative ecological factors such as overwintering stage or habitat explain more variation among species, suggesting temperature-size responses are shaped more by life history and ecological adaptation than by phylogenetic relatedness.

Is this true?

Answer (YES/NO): NO